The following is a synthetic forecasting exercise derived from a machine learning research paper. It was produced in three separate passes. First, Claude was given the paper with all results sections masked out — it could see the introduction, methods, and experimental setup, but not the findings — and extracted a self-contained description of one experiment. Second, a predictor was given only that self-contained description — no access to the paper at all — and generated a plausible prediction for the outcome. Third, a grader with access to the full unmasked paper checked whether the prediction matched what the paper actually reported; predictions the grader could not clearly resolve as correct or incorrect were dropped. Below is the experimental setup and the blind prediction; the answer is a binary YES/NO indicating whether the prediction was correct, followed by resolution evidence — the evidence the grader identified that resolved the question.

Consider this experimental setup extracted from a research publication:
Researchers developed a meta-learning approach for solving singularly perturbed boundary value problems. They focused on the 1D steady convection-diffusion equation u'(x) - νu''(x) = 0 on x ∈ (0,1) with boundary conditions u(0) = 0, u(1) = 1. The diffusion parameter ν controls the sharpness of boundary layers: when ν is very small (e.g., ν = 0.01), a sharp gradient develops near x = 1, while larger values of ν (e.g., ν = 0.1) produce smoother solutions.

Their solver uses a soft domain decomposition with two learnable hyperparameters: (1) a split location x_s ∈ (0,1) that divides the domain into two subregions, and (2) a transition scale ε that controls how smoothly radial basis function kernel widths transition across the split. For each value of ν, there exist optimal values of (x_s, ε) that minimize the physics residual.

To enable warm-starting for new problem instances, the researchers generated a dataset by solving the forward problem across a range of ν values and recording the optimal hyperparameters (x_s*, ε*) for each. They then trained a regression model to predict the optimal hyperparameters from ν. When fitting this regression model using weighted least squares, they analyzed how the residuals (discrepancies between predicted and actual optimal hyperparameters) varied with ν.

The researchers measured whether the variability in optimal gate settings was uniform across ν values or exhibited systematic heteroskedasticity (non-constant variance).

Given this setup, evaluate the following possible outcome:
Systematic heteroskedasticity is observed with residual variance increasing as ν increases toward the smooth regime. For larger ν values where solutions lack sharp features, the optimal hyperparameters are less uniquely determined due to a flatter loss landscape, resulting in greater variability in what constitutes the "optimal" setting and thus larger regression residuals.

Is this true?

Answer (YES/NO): NO